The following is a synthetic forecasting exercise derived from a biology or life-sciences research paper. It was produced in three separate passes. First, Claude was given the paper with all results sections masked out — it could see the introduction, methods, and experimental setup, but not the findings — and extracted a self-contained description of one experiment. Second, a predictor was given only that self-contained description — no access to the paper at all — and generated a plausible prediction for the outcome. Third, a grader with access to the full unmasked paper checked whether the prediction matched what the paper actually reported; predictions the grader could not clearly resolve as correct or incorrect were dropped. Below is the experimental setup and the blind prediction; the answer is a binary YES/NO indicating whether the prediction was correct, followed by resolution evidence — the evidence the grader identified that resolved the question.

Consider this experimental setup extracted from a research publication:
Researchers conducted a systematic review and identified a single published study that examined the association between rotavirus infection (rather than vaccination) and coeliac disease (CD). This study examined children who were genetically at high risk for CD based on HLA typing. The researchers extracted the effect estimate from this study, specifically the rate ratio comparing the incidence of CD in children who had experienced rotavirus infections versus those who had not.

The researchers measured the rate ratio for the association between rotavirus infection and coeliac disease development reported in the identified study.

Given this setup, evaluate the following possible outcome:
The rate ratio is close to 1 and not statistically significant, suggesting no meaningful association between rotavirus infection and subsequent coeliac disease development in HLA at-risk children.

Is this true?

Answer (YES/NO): NO